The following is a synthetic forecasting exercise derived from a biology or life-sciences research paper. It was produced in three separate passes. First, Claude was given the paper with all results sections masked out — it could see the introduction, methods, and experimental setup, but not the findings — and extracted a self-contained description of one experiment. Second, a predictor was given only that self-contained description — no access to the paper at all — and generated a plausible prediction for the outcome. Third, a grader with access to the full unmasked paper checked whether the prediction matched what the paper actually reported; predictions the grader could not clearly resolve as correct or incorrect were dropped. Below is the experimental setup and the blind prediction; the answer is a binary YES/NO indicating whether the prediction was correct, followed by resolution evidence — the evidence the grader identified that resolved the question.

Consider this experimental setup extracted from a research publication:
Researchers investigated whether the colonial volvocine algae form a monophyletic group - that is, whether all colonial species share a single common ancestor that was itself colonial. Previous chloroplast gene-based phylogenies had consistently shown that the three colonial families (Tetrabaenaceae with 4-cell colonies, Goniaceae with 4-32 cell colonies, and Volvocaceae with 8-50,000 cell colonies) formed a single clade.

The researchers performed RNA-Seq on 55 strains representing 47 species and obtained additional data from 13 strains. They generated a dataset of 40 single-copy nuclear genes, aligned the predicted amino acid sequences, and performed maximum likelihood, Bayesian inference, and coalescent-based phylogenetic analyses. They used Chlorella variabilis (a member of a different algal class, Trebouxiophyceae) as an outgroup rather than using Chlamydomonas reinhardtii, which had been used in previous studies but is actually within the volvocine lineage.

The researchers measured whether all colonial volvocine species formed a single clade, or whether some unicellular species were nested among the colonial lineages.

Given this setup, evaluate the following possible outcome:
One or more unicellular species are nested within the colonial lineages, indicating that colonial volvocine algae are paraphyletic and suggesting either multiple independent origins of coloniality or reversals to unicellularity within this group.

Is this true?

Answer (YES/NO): NO